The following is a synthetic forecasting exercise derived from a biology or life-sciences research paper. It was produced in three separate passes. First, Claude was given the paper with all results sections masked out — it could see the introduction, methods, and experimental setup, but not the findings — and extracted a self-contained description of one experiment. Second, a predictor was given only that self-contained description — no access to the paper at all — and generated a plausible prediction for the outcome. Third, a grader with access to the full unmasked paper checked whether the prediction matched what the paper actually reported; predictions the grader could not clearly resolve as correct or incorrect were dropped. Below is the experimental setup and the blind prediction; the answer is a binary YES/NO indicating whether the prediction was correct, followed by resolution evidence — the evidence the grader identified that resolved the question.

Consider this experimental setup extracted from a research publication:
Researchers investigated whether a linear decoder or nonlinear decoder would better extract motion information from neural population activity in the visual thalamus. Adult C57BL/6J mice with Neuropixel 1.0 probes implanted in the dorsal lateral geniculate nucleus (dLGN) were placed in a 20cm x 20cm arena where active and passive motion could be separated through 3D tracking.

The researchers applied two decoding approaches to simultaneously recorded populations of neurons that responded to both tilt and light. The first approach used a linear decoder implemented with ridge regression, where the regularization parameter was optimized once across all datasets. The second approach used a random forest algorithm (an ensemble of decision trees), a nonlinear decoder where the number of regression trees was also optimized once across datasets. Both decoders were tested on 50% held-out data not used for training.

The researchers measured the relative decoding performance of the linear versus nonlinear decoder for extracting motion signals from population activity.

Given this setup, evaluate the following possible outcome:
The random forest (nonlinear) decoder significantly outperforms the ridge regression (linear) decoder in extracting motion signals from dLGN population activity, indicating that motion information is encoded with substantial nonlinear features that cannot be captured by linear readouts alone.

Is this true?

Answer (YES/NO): NO